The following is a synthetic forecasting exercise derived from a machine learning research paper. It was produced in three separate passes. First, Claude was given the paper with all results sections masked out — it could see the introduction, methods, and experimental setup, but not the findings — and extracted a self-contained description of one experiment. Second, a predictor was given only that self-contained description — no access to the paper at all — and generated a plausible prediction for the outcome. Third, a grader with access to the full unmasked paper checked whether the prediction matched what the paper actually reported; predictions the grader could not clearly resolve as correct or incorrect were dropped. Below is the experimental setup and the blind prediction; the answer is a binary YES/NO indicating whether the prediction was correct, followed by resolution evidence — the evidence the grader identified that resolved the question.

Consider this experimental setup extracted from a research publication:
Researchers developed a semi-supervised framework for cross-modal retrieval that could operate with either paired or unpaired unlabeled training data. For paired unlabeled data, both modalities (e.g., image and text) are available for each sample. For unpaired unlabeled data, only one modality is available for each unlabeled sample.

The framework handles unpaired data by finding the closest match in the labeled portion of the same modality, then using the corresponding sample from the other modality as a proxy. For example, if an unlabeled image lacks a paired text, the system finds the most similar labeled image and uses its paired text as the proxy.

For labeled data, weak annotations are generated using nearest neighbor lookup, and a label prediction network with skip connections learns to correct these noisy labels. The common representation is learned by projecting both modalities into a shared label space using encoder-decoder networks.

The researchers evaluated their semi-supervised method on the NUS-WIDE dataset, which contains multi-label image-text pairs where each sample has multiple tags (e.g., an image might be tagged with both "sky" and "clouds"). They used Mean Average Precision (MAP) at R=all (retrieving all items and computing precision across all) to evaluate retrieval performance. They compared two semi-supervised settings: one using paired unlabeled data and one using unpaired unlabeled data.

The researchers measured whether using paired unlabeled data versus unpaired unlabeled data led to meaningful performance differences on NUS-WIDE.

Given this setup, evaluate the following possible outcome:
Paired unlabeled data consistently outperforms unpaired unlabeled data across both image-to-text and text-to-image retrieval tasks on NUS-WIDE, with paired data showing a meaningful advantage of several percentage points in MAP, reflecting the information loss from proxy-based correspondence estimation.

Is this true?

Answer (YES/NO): NO